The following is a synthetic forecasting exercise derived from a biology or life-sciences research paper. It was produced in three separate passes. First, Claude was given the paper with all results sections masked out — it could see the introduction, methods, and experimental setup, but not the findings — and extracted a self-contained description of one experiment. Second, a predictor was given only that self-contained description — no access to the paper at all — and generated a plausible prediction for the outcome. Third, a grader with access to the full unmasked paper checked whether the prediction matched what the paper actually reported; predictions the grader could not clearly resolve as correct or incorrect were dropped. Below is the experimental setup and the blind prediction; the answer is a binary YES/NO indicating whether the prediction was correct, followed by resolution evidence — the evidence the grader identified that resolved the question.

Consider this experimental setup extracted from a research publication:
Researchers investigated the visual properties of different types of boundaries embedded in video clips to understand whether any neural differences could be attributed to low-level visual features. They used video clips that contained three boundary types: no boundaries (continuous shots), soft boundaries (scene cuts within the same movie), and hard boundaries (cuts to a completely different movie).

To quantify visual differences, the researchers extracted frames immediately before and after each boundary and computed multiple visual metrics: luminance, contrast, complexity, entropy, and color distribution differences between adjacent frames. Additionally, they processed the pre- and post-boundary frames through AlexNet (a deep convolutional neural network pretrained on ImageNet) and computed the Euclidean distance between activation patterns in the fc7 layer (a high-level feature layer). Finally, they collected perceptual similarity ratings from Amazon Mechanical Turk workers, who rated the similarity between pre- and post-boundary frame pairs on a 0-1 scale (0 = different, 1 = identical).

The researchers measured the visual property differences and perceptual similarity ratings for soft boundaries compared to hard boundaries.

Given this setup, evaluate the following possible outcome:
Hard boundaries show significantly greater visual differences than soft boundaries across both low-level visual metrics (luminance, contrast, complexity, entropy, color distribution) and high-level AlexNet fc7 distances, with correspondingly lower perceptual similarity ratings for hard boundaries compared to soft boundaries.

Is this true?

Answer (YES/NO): NO